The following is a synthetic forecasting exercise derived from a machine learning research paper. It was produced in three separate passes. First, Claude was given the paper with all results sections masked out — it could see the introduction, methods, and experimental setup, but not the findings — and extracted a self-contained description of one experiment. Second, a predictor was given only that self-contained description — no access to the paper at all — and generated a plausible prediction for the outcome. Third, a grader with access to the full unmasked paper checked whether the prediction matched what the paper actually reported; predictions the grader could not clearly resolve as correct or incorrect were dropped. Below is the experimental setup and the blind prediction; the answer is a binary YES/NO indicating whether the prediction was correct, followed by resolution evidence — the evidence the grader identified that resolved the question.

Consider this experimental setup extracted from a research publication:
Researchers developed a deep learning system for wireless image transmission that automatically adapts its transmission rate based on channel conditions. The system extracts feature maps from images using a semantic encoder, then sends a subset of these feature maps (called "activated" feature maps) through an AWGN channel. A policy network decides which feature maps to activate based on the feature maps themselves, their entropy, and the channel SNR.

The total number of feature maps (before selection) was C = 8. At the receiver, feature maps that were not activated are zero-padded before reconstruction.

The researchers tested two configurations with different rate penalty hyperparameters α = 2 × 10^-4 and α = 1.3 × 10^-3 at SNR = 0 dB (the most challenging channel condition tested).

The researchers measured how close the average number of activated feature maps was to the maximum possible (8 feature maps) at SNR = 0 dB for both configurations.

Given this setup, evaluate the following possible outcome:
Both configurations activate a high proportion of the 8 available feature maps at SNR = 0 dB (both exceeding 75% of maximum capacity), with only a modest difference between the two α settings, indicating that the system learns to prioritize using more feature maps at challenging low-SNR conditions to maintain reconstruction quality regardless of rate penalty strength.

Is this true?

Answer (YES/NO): YES